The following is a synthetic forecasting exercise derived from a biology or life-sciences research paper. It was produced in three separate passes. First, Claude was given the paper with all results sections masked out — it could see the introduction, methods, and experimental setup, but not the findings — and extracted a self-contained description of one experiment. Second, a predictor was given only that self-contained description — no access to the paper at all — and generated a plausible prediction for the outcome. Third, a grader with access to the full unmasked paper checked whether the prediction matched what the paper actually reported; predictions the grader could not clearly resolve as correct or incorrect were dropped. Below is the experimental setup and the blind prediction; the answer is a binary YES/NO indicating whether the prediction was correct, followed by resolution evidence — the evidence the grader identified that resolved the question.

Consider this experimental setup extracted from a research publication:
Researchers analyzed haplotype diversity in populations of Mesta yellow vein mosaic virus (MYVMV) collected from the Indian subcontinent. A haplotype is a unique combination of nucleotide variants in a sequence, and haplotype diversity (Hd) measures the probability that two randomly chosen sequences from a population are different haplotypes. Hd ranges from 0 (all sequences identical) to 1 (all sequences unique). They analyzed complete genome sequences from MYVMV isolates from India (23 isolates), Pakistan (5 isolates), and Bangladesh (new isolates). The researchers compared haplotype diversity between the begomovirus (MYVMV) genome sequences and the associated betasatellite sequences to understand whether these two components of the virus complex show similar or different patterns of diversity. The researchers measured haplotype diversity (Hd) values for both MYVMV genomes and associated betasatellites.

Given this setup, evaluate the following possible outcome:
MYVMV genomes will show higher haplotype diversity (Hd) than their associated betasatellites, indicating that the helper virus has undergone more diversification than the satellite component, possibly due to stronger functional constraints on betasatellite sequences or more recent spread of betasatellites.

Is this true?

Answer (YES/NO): YES